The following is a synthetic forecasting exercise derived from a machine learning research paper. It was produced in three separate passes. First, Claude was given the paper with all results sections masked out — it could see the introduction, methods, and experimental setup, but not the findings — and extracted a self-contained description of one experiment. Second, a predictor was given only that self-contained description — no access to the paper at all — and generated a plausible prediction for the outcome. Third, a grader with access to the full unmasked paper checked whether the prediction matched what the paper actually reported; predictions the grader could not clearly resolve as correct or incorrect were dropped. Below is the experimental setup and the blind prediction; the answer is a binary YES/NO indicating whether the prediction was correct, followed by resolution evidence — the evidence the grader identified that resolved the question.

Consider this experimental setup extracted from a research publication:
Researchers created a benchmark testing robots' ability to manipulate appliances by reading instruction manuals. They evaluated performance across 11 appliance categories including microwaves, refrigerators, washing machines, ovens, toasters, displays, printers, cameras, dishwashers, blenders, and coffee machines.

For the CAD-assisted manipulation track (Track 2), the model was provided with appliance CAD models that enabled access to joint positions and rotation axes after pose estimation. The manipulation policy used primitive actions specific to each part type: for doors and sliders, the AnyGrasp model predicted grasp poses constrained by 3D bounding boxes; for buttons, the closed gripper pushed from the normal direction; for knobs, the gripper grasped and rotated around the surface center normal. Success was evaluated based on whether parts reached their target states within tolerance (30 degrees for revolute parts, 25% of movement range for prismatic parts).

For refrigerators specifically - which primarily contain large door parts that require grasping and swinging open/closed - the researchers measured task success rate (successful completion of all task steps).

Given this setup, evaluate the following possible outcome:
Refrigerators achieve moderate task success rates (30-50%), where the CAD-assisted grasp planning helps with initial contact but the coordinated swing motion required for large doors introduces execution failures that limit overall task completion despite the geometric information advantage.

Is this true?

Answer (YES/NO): NO